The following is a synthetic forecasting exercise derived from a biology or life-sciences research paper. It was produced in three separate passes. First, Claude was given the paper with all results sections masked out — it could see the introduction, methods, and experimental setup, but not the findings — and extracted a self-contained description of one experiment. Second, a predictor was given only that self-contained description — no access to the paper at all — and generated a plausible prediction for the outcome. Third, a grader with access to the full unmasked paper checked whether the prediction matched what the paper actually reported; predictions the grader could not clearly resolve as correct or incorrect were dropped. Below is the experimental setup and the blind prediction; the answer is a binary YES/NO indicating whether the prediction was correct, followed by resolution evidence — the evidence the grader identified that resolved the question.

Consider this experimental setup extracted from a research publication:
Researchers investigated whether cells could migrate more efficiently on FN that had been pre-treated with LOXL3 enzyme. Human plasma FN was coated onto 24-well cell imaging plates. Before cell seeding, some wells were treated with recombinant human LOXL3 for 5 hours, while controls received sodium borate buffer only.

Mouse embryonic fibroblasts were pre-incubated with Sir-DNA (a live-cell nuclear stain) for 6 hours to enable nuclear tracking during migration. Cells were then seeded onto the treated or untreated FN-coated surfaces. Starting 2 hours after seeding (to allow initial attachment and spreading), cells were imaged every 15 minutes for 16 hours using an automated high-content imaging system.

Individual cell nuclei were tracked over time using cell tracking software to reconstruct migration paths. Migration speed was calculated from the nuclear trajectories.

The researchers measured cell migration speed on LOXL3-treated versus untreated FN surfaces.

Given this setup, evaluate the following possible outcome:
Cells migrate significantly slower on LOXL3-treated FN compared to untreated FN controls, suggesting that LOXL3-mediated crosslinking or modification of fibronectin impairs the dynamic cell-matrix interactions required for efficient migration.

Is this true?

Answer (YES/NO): NO